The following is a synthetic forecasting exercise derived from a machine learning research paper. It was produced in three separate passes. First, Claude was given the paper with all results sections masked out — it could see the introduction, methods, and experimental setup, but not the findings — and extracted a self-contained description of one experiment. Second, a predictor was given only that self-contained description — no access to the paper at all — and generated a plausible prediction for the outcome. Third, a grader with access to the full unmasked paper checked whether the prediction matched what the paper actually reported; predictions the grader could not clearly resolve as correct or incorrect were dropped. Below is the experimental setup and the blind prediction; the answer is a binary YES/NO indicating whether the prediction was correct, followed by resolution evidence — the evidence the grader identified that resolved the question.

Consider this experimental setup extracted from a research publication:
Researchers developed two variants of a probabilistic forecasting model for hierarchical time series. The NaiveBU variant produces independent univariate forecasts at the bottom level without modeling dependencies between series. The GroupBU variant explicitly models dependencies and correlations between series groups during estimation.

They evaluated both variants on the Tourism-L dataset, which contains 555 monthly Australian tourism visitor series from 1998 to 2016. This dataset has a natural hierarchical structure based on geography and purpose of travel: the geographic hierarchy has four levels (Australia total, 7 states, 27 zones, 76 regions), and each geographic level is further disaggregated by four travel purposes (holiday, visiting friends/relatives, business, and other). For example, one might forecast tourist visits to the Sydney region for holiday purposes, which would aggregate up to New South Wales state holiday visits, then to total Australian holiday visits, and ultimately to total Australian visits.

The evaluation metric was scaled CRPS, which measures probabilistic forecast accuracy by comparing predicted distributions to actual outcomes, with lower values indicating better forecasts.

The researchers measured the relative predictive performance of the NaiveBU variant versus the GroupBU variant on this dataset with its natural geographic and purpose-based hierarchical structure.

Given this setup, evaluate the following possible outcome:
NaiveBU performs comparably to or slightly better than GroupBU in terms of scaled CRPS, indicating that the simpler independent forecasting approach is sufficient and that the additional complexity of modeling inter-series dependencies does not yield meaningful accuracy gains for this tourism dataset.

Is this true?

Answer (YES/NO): NO